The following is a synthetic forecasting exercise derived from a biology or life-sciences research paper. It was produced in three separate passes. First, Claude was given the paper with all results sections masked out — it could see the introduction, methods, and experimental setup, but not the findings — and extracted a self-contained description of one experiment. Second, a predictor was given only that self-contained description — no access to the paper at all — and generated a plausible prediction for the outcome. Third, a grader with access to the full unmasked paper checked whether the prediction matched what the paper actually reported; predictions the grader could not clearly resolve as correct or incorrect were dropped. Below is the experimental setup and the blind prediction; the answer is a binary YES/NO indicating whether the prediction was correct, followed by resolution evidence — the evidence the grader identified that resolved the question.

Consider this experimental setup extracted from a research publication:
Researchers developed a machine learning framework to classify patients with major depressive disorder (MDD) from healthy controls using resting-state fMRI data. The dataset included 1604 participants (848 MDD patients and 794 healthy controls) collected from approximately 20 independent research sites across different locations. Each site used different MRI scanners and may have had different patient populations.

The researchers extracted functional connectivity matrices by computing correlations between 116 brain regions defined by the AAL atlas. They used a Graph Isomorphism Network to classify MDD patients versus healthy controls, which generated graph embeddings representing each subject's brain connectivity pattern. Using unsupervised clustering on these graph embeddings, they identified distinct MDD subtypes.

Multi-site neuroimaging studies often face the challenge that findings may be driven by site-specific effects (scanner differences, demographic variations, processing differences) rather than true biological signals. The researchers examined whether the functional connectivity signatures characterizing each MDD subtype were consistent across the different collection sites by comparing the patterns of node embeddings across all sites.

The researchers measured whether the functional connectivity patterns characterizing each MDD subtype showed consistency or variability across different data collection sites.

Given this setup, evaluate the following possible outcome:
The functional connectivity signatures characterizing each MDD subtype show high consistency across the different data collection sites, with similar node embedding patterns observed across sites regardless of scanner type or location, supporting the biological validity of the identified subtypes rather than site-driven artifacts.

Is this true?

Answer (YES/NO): YES